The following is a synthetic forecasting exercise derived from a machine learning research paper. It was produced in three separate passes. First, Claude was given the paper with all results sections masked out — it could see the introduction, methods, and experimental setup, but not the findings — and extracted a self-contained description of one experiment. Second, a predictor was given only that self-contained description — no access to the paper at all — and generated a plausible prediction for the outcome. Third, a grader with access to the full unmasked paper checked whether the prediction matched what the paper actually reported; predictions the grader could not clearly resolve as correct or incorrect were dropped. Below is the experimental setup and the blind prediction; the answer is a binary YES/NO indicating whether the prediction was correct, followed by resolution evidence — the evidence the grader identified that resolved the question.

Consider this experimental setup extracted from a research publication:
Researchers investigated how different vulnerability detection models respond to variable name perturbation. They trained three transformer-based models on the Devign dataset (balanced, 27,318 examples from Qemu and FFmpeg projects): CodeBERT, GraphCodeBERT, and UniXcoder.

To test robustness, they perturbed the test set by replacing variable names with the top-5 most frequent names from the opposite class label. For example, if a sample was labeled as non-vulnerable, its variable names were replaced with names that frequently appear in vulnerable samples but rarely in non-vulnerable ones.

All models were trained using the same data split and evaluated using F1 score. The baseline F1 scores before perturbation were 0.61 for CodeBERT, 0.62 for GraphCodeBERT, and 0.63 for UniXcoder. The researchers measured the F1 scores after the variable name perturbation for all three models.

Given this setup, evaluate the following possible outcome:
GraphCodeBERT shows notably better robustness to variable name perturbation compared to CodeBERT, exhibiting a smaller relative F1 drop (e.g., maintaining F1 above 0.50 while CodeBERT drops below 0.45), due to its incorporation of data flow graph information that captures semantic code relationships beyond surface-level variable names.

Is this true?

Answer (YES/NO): NO